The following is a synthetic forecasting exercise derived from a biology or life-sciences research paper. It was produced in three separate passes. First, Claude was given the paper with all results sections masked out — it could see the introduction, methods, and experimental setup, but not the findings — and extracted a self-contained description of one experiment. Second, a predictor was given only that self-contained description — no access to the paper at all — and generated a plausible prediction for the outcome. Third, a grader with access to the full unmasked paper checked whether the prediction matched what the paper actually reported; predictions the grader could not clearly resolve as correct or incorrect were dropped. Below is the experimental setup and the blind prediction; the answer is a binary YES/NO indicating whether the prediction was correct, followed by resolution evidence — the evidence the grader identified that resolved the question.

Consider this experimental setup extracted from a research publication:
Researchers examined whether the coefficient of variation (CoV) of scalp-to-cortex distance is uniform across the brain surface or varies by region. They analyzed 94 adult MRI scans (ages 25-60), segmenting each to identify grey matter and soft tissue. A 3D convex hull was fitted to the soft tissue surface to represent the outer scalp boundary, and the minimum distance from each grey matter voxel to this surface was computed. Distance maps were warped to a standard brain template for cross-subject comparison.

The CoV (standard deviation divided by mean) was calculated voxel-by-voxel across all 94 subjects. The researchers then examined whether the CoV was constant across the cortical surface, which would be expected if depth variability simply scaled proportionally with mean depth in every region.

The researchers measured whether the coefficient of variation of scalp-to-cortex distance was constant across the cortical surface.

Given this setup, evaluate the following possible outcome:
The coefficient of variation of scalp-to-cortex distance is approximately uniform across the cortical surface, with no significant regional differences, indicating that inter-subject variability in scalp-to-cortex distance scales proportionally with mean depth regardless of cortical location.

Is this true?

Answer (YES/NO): NO